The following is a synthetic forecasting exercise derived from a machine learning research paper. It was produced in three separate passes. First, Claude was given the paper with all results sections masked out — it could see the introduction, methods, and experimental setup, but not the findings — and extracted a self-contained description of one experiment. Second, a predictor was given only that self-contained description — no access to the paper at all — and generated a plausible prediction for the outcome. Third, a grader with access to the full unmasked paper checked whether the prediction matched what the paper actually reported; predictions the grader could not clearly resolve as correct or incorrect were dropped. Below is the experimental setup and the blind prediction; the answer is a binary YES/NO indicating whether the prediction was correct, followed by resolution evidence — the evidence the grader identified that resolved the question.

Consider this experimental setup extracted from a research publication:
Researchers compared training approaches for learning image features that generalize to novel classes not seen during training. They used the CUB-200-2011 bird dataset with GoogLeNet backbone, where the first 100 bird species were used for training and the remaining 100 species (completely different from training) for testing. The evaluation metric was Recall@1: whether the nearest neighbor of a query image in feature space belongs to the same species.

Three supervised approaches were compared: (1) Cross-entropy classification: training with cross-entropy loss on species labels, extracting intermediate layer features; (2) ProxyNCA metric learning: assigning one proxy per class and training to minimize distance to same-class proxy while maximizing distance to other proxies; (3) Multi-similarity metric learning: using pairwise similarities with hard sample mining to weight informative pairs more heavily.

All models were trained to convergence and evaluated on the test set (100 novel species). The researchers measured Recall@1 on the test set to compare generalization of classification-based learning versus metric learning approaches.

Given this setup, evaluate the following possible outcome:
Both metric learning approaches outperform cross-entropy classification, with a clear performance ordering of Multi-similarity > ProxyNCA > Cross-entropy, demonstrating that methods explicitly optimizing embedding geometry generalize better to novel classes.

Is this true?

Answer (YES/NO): YES